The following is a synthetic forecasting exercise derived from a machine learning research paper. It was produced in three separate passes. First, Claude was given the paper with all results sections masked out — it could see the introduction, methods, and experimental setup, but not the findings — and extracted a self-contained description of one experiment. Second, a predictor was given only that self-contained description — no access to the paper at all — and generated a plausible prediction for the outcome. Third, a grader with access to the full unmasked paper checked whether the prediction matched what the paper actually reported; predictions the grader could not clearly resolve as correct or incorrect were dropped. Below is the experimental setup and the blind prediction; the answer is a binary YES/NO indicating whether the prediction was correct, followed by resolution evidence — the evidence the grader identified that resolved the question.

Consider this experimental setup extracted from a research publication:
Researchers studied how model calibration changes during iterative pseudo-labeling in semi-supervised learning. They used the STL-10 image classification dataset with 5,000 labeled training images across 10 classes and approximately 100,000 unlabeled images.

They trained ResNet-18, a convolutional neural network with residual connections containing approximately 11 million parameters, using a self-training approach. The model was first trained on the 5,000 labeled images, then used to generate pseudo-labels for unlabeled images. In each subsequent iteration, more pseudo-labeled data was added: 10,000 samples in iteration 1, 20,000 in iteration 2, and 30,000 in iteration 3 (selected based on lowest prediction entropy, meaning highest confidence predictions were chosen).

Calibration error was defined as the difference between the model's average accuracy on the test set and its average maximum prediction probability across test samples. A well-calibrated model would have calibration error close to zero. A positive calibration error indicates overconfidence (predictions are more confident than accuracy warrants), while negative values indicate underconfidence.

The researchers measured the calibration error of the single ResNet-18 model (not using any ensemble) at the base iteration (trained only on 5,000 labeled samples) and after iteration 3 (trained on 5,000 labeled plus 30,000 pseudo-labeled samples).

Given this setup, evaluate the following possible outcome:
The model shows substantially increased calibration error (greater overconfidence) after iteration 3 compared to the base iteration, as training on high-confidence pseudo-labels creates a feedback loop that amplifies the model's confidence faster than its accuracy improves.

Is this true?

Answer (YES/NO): YES